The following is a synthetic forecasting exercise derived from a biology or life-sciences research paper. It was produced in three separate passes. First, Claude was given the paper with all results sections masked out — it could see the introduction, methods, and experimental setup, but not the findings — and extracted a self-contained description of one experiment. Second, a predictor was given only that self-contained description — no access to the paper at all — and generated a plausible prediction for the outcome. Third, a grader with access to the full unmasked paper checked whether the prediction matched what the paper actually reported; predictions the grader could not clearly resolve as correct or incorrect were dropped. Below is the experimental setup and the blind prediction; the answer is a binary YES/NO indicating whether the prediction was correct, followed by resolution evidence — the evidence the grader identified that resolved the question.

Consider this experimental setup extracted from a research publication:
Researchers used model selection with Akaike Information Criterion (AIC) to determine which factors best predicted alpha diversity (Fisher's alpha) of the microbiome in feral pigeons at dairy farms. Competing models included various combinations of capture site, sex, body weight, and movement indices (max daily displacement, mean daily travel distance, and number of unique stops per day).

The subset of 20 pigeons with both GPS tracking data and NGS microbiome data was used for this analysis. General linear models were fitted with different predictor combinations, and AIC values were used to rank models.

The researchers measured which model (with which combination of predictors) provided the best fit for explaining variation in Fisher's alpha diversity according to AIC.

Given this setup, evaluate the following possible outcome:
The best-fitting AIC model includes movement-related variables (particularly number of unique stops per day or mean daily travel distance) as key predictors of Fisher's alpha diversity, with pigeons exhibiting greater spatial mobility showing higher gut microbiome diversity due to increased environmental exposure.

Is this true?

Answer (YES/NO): NO